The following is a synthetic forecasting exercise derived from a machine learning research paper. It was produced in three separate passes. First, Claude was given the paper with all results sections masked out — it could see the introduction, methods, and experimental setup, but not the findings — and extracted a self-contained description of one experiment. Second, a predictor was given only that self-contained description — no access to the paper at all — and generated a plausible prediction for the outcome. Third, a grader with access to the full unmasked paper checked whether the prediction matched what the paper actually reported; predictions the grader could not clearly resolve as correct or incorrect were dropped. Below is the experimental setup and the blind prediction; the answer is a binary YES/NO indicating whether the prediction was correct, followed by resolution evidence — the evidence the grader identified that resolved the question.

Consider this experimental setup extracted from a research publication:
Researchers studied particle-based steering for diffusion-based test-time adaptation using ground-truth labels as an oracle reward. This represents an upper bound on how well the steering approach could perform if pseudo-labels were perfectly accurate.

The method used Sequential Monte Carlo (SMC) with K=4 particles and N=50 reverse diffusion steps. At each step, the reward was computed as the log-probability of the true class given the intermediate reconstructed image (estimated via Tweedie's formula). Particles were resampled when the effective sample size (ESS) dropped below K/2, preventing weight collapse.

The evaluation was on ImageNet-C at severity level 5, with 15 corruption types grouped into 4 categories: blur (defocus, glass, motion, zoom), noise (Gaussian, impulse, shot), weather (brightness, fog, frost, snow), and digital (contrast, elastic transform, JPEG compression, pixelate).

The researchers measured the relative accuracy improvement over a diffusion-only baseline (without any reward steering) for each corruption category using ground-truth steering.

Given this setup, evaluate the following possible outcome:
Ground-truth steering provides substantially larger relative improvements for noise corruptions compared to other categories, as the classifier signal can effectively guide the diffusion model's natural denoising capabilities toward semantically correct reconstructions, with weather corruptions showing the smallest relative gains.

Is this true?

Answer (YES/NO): NO